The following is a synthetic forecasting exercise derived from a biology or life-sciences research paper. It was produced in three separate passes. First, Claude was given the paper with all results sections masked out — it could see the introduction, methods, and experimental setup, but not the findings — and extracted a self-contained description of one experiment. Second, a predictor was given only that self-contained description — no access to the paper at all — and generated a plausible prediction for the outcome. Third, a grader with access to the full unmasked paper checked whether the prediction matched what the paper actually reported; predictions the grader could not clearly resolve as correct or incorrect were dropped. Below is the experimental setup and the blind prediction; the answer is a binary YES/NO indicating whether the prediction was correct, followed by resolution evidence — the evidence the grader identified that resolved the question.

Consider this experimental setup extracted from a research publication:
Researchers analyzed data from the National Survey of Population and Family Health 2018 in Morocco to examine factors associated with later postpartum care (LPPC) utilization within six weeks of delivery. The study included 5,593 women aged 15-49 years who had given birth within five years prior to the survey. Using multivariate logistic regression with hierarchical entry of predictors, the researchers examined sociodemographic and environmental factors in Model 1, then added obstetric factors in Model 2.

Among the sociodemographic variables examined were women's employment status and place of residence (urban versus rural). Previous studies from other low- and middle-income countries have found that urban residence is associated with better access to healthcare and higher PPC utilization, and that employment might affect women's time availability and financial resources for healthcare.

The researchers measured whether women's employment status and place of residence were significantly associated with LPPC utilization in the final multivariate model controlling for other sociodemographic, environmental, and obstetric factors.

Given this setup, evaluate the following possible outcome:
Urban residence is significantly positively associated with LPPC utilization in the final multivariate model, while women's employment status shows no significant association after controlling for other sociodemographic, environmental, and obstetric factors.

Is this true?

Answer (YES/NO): NO